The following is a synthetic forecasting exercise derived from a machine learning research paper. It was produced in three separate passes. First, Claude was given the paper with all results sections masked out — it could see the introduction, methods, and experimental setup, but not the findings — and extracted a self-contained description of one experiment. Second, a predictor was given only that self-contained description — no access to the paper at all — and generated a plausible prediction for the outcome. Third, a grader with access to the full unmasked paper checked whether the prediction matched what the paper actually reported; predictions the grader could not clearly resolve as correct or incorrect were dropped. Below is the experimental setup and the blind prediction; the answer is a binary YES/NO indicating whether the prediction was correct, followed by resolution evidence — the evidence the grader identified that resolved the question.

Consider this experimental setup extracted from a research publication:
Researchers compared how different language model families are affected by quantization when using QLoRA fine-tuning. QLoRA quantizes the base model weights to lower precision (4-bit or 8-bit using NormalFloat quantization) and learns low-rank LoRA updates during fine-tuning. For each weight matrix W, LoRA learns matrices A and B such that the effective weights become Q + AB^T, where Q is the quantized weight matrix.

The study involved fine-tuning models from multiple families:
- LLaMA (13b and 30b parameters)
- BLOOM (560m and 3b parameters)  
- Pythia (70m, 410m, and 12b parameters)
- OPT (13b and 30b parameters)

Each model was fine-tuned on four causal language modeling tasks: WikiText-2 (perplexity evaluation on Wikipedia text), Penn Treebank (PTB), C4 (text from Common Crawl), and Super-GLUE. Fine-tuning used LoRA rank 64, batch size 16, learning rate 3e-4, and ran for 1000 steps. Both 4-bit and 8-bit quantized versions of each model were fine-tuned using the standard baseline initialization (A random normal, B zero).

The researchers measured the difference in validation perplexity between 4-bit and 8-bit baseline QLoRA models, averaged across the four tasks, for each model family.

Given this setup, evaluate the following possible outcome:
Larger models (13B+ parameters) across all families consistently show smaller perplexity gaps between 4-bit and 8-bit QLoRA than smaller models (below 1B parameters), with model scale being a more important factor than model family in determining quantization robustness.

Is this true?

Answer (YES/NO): NO